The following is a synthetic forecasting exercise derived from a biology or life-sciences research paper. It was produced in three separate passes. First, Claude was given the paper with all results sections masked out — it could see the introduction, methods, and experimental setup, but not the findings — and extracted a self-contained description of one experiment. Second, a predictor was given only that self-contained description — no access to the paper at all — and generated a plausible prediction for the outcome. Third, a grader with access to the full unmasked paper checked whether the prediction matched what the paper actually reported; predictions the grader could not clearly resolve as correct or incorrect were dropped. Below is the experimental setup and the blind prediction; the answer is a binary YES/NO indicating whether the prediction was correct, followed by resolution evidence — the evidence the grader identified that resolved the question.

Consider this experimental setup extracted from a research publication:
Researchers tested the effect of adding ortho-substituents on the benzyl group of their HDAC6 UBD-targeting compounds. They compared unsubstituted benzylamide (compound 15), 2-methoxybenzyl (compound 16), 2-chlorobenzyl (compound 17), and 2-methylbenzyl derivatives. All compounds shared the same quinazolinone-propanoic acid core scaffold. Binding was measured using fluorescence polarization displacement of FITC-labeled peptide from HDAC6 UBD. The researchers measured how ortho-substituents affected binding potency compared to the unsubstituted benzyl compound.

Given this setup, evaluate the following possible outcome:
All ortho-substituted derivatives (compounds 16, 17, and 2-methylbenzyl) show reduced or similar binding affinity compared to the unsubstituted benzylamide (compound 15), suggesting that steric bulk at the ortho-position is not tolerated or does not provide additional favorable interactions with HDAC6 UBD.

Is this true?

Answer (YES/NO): NO